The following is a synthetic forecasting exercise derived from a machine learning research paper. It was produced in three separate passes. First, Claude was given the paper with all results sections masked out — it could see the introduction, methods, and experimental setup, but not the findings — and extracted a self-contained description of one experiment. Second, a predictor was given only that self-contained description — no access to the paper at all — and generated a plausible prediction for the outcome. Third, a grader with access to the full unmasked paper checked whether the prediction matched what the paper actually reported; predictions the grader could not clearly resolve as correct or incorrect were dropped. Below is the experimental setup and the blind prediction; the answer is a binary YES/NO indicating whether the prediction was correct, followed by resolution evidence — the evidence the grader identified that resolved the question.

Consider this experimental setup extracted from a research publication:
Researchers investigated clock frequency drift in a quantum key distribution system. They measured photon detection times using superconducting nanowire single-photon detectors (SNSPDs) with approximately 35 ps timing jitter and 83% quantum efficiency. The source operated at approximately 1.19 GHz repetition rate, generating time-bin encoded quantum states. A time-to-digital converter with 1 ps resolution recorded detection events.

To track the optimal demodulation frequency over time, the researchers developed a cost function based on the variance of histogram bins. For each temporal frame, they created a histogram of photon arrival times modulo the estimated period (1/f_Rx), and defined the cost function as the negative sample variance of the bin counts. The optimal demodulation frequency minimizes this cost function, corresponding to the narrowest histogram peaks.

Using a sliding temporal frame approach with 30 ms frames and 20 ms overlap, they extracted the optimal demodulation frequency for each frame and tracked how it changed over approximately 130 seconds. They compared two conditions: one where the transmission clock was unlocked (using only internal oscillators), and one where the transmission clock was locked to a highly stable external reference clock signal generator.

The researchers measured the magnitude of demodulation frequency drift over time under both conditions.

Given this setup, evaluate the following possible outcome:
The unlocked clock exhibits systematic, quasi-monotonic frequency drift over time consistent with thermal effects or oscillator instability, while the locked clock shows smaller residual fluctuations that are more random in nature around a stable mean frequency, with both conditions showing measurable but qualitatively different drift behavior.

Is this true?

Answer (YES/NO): NO